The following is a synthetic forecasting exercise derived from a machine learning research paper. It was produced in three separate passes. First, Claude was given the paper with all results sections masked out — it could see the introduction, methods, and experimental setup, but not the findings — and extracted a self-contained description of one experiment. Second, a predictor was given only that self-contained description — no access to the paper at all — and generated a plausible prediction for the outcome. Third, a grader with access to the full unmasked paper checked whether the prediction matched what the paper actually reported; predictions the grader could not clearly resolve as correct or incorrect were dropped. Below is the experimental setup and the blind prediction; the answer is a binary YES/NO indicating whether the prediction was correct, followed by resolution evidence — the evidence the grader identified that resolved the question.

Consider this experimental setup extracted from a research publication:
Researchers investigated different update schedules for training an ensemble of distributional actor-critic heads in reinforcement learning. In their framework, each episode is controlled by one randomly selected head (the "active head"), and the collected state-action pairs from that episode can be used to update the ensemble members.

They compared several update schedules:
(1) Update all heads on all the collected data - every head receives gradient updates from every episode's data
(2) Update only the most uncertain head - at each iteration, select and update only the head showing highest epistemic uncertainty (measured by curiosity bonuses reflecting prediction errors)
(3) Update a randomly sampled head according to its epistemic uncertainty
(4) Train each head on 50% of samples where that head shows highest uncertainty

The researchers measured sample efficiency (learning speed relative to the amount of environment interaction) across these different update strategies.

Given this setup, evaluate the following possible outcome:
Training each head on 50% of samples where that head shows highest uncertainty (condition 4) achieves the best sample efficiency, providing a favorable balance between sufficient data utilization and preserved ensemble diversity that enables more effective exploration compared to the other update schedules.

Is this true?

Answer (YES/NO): NO